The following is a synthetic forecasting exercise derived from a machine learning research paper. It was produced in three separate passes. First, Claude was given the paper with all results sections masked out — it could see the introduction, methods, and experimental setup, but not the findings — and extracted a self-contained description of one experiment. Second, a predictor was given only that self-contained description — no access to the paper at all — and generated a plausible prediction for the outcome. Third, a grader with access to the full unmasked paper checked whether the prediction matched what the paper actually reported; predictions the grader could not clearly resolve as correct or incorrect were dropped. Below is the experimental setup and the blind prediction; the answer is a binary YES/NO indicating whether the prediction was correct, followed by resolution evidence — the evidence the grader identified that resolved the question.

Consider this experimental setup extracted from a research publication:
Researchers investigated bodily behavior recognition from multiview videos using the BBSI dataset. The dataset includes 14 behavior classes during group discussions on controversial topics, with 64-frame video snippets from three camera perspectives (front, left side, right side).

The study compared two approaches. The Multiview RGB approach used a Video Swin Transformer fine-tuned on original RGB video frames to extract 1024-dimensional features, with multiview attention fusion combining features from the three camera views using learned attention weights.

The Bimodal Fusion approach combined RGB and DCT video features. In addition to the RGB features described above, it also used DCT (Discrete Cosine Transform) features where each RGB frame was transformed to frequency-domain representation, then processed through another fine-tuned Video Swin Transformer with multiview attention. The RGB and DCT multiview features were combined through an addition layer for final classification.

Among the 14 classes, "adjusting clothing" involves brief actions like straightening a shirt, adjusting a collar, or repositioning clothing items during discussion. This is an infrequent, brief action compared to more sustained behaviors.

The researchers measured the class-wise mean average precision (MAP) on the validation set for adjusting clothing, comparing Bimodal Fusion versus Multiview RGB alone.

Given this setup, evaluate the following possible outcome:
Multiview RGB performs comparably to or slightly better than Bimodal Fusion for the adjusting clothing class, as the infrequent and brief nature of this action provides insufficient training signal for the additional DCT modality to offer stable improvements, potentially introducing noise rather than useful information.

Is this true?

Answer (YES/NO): YES